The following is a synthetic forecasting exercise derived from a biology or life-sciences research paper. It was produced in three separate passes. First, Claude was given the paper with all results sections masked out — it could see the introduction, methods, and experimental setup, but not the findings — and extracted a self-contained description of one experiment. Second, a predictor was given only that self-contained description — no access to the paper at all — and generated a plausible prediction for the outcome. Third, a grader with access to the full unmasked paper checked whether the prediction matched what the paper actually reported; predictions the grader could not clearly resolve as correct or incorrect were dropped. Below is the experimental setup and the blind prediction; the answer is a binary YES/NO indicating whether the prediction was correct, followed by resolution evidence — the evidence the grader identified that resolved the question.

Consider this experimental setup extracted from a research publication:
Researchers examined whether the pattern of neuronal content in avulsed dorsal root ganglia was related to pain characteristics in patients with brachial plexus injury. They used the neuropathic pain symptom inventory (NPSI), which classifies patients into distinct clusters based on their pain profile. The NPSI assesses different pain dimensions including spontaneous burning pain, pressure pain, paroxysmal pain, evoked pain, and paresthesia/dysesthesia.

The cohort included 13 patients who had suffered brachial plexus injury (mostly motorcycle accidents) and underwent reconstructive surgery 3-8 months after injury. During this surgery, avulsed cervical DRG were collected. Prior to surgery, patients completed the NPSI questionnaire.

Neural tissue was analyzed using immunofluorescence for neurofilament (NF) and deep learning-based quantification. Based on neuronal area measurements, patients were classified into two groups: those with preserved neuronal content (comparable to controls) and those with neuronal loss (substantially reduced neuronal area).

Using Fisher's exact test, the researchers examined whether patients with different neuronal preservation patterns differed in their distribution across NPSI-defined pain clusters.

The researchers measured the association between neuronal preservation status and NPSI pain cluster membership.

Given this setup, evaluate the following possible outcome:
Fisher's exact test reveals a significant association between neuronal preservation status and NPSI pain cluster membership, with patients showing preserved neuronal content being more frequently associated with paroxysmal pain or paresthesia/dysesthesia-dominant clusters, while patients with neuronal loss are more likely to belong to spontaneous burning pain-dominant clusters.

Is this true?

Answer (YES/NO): NO